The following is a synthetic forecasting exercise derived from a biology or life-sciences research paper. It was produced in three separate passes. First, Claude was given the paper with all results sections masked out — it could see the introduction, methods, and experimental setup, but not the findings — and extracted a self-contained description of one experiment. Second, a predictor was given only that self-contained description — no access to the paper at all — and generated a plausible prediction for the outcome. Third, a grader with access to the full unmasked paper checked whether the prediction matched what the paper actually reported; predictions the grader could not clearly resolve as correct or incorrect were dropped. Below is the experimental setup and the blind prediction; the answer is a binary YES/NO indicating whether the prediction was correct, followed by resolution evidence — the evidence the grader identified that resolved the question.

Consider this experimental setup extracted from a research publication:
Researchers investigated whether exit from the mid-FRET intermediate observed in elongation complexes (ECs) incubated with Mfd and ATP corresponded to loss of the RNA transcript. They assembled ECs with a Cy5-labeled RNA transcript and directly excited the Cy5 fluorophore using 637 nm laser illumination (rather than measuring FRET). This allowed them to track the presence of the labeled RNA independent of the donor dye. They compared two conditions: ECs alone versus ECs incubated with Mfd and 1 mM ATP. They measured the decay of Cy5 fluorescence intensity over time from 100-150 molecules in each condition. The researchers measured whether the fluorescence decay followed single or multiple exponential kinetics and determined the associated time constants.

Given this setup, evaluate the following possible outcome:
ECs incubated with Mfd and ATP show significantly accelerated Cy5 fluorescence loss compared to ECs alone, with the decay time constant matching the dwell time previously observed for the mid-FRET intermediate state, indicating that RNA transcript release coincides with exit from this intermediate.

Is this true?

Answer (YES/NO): YES